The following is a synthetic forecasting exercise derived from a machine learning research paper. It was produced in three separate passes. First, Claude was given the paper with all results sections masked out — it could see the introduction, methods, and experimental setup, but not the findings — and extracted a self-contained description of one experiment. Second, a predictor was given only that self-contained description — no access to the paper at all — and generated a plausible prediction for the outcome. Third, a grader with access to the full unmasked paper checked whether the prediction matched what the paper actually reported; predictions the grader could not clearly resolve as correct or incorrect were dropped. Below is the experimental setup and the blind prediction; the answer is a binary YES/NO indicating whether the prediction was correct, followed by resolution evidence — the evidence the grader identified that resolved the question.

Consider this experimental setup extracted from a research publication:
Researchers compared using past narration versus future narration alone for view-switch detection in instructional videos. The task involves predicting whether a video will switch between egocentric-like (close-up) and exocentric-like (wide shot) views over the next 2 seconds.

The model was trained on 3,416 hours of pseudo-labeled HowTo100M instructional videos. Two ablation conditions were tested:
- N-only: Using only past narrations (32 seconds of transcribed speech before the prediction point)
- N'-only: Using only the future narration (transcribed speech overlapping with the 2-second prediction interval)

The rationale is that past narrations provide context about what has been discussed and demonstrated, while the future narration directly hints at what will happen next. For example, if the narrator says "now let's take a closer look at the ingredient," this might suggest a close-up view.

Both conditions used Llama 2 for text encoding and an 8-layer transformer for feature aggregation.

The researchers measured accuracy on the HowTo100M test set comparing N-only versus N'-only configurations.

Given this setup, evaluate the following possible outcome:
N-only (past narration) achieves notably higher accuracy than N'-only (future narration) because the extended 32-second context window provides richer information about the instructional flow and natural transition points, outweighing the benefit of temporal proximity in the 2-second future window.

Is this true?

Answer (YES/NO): NO